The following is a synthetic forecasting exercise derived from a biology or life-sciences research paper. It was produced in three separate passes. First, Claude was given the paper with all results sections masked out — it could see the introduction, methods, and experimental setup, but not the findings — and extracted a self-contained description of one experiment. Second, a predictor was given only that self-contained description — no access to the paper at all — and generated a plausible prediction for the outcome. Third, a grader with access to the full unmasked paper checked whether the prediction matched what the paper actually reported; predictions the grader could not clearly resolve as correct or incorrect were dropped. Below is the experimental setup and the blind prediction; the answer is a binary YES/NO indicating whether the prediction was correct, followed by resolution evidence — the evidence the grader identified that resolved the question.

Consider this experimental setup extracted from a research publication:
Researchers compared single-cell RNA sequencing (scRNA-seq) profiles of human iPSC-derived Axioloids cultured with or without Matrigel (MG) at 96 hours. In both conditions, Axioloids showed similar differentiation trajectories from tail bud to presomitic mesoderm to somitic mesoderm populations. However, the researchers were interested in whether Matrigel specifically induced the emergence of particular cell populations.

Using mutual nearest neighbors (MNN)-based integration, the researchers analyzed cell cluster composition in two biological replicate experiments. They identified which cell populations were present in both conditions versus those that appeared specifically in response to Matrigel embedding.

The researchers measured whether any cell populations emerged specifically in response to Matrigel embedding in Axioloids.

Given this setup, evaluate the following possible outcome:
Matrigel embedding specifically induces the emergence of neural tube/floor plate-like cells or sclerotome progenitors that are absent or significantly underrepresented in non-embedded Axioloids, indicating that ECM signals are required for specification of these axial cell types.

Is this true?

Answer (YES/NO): NO